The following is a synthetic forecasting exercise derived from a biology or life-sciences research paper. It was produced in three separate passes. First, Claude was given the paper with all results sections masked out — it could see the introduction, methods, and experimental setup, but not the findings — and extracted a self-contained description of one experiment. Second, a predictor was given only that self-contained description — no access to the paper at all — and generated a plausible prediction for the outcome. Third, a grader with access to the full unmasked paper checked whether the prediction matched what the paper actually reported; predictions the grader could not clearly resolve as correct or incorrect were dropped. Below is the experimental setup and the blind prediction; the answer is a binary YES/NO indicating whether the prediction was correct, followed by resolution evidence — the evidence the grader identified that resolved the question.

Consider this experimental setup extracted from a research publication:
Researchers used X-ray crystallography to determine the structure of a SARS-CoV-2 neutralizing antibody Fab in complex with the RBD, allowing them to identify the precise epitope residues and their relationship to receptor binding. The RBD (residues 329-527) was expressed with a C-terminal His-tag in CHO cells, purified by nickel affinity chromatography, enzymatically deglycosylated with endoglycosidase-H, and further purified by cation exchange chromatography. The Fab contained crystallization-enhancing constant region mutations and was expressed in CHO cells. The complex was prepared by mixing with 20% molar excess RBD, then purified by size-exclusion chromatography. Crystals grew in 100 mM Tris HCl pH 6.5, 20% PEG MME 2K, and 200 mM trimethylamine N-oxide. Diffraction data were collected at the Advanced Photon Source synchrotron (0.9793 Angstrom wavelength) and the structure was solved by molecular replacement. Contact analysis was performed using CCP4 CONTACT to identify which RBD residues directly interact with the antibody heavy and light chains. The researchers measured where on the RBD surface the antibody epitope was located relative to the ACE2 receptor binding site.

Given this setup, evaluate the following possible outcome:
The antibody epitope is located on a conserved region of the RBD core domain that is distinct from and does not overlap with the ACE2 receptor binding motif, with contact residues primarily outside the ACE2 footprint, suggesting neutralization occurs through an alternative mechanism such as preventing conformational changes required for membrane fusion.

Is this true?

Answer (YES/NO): NO